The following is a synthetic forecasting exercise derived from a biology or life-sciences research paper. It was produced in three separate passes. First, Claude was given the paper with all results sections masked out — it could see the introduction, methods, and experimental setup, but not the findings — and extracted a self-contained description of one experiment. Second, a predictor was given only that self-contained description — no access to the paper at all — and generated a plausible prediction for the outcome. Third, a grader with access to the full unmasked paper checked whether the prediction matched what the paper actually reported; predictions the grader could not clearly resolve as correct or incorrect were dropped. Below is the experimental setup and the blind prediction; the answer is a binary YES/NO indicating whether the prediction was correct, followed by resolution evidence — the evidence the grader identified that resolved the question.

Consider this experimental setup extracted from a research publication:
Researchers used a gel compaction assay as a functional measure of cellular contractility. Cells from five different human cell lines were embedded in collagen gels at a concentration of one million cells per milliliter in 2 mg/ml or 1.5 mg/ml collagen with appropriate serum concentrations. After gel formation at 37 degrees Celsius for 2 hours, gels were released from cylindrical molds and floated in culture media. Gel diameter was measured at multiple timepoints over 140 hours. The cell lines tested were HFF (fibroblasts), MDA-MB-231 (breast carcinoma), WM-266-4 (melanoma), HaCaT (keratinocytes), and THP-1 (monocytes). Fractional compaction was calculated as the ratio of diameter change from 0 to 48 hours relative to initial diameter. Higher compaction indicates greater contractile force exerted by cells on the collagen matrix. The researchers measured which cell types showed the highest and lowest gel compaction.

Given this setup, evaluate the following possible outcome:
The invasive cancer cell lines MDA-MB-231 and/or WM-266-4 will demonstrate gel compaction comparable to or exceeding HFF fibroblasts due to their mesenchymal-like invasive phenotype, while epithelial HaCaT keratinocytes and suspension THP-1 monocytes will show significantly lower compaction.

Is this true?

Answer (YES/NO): NO